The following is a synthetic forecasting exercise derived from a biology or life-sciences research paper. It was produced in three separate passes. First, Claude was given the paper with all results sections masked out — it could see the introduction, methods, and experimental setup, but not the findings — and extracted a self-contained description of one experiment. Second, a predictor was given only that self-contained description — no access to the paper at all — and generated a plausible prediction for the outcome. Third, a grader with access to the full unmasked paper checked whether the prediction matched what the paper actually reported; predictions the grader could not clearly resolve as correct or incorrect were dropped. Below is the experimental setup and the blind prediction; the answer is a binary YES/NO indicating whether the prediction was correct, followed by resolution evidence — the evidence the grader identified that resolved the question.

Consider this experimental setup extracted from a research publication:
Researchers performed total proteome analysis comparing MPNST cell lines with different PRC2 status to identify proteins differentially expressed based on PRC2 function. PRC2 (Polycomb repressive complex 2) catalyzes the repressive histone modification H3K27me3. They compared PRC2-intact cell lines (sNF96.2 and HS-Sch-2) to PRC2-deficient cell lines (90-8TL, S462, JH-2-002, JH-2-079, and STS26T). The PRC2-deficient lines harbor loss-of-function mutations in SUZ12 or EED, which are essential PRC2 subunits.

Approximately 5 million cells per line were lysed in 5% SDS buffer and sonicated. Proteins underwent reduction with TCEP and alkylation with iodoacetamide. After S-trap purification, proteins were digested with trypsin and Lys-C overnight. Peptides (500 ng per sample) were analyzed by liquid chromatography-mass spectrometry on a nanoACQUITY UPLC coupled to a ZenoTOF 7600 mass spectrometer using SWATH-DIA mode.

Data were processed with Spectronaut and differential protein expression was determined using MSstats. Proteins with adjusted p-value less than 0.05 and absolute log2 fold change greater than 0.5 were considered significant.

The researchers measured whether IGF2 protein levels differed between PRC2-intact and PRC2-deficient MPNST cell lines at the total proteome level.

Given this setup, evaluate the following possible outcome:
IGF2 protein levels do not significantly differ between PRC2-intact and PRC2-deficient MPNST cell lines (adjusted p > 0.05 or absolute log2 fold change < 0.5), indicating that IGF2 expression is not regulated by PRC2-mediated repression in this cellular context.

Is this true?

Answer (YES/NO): NO